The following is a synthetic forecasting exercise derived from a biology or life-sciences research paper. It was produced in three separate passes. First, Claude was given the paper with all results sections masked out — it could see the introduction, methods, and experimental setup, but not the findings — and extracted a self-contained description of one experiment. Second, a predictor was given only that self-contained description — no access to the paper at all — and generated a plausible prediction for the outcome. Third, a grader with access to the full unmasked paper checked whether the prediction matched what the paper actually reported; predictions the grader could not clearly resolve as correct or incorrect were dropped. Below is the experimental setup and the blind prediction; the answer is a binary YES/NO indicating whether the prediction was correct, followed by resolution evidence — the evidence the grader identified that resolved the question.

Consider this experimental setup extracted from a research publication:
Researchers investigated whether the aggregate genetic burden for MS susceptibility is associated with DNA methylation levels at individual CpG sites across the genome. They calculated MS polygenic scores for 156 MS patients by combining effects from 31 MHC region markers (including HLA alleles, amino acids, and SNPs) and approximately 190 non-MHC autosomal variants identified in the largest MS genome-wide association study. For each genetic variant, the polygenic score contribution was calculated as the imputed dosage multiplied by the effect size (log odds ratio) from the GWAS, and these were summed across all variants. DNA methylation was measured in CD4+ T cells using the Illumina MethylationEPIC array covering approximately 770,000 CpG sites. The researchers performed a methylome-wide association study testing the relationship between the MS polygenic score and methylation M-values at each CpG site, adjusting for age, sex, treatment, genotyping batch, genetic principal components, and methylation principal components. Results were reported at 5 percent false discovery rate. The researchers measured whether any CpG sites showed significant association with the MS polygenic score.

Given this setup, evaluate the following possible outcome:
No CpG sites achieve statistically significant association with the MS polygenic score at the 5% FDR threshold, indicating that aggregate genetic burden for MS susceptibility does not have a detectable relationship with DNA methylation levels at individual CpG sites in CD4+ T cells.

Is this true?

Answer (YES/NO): NO